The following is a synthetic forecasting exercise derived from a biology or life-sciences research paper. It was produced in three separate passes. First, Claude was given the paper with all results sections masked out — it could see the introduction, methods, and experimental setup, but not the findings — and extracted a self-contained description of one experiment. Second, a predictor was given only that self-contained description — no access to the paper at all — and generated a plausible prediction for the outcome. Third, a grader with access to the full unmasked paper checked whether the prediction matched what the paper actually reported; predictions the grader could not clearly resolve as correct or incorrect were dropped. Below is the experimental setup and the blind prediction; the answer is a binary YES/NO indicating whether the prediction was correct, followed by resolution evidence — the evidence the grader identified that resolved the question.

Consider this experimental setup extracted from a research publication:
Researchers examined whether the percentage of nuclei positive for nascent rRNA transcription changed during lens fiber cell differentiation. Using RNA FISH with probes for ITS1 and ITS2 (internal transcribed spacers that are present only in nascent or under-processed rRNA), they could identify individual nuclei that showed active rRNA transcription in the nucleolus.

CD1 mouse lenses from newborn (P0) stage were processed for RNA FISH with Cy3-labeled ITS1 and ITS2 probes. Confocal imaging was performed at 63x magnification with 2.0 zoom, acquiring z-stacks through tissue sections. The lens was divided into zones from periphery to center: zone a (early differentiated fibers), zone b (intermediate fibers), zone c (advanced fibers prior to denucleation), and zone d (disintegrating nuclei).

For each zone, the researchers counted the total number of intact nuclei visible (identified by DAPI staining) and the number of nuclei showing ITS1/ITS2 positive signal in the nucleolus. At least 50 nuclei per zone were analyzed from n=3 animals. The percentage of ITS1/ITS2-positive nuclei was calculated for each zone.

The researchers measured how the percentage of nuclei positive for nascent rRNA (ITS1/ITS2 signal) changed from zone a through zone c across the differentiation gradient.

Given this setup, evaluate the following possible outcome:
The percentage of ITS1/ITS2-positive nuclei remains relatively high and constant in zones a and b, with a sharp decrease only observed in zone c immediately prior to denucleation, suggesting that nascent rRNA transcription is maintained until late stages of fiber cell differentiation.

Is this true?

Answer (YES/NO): NO